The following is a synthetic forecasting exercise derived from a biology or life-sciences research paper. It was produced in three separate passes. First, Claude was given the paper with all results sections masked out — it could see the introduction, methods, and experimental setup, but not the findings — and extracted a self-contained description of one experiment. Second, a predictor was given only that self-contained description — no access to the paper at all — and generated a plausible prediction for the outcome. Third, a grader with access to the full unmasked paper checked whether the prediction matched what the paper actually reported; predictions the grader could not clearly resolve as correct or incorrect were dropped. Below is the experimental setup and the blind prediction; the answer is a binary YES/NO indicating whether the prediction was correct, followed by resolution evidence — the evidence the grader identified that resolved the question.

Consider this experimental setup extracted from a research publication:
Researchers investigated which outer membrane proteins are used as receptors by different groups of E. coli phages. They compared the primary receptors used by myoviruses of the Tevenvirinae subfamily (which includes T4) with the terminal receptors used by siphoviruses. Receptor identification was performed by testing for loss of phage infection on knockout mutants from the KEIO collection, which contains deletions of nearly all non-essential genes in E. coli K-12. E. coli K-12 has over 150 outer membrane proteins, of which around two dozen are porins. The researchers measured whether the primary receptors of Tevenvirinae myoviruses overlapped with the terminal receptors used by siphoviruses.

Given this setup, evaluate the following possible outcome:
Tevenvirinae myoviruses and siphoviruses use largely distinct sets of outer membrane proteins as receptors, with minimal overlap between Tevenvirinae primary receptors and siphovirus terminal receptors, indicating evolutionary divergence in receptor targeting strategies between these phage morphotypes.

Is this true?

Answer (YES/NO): YES